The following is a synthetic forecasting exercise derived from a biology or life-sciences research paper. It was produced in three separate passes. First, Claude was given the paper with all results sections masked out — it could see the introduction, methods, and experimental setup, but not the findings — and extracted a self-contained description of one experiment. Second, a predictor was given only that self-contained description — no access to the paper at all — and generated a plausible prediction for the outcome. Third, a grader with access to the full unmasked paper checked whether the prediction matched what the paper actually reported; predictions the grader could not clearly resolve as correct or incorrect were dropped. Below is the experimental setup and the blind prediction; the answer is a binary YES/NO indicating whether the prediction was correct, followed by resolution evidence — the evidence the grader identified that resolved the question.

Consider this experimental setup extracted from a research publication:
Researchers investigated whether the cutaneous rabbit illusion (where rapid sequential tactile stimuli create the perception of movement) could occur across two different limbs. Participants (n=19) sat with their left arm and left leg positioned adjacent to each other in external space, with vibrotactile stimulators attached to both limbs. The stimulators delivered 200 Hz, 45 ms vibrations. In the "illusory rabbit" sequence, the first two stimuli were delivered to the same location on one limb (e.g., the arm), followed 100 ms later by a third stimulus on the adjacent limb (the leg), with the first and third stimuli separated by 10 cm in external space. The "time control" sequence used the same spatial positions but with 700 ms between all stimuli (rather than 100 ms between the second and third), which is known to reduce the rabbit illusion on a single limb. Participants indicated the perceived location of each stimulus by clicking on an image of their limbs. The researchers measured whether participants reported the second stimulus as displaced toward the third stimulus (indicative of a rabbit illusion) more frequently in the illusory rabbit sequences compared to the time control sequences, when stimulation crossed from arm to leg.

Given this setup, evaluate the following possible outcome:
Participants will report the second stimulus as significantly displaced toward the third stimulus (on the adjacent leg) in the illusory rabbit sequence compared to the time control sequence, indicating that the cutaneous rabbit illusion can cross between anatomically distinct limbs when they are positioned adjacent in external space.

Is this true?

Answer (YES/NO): YES